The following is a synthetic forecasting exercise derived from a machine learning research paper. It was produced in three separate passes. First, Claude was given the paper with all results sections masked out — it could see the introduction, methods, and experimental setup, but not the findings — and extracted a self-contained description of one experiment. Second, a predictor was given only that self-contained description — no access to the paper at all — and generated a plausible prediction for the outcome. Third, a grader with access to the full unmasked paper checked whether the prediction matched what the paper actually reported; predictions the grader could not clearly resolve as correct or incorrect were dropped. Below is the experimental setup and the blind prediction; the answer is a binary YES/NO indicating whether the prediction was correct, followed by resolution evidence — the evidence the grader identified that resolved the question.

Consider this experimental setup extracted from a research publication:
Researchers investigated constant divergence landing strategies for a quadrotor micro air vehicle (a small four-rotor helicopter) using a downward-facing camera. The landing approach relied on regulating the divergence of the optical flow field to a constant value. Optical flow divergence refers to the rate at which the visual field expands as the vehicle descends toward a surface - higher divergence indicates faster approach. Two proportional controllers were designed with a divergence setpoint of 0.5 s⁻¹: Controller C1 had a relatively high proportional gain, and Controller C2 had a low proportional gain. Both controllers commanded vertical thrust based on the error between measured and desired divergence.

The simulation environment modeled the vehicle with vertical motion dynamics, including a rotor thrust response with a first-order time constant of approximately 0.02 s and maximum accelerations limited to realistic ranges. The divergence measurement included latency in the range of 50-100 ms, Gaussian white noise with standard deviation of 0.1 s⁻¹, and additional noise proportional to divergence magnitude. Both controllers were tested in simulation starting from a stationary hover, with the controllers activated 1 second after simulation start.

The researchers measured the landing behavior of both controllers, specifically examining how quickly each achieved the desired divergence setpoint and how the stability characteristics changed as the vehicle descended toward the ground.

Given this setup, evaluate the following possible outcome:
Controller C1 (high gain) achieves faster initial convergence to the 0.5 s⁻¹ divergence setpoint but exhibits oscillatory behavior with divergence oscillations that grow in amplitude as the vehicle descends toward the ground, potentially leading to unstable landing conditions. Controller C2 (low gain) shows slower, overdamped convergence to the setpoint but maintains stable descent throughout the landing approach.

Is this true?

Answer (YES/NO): NO